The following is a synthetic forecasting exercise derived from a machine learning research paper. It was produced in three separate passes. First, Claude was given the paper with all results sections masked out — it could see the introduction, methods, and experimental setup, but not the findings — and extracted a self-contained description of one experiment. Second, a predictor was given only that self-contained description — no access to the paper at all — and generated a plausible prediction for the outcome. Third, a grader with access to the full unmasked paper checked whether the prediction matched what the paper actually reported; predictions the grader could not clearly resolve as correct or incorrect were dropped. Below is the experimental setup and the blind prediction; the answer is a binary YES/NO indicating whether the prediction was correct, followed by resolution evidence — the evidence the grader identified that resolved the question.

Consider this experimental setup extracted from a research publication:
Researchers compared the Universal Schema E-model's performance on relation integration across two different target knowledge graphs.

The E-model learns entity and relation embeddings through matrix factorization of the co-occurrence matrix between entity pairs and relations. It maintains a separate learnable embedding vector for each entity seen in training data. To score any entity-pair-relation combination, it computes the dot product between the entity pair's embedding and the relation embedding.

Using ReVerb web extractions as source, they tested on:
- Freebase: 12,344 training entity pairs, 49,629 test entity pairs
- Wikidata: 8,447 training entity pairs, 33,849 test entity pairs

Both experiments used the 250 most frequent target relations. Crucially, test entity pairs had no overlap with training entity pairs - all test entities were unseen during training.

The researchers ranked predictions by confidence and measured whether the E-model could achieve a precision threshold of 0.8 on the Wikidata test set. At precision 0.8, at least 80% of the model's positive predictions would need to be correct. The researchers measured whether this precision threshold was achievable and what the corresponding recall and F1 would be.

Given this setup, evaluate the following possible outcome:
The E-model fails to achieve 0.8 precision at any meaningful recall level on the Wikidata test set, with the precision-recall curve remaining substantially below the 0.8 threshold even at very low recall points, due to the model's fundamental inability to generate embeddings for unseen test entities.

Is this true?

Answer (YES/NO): YES